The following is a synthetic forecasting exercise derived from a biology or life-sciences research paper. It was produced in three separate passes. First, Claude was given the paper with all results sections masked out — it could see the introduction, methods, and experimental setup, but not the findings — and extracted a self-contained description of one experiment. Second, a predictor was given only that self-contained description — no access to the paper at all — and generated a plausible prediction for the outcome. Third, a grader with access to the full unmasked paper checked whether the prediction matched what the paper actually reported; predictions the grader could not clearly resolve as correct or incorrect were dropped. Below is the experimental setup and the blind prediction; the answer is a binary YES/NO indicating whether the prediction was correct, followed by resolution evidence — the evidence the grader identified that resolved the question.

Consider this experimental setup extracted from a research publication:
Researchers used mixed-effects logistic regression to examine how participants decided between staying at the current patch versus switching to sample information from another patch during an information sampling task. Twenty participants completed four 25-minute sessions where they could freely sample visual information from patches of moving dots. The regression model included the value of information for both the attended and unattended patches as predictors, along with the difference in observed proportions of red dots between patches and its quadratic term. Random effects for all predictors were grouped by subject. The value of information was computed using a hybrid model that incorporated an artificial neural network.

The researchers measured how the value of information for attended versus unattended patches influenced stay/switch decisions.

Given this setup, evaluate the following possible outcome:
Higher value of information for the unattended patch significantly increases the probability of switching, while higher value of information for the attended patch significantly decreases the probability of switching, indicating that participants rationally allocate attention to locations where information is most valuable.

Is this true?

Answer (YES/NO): YES